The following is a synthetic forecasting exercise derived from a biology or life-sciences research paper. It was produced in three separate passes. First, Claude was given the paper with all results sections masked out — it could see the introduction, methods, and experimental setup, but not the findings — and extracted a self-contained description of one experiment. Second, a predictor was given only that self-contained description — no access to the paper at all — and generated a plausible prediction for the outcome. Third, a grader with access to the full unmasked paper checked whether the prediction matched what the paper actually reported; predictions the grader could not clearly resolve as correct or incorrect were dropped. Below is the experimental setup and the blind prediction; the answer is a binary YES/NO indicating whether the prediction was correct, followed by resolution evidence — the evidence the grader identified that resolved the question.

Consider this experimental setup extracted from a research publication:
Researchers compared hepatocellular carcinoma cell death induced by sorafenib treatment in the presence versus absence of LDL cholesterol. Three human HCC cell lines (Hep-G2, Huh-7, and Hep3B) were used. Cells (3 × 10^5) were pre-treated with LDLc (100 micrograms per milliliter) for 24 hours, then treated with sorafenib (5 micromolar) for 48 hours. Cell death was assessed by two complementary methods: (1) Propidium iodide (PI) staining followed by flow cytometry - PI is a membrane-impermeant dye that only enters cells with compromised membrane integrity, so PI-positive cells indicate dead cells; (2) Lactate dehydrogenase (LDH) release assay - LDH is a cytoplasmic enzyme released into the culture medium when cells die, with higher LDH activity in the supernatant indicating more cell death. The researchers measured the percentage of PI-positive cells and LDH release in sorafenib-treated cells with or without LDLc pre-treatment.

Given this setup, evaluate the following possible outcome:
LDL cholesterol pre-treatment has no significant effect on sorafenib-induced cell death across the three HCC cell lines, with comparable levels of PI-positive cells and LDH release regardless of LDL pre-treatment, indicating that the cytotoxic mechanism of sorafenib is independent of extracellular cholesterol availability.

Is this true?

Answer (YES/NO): NO